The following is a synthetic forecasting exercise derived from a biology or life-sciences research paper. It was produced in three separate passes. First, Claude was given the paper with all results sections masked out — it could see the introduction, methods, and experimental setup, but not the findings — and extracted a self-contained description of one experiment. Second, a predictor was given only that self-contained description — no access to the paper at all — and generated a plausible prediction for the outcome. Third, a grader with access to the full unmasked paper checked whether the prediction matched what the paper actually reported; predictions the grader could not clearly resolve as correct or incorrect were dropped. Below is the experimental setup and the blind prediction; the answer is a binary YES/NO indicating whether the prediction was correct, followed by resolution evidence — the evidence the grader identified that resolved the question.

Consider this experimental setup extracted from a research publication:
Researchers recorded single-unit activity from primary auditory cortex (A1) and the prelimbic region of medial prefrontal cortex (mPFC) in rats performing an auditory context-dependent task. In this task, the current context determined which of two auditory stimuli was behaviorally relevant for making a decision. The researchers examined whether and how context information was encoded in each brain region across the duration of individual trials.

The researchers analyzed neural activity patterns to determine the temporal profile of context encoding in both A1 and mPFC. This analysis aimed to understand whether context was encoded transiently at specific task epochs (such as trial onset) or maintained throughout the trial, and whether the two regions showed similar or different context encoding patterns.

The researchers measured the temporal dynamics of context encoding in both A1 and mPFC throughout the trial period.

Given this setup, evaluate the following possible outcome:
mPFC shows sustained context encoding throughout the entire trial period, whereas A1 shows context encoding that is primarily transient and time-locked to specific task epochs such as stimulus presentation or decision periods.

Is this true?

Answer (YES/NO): NO